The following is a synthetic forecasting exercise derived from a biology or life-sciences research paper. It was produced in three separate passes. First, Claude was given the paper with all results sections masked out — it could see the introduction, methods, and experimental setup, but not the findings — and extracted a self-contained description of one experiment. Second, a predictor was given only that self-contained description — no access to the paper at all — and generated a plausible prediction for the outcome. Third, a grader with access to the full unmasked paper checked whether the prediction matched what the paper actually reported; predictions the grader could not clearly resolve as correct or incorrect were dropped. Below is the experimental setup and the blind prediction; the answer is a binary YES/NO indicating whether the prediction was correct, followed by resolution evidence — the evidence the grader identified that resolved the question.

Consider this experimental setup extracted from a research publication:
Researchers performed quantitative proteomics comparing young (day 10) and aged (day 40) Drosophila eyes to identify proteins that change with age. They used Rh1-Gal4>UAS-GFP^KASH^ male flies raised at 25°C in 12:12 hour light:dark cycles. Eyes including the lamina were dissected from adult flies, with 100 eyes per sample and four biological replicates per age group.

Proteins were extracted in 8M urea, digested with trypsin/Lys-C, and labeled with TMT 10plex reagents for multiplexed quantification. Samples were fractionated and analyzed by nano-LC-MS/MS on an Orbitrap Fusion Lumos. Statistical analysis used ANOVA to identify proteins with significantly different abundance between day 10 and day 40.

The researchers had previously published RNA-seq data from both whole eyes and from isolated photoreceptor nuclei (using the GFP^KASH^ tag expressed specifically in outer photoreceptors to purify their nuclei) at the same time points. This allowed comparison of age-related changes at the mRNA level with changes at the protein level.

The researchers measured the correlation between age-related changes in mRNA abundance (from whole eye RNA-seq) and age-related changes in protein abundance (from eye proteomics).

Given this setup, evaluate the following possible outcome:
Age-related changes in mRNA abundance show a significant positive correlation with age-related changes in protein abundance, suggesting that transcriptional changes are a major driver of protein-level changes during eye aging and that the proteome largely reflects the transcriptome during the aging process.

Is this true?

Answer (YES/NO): NO